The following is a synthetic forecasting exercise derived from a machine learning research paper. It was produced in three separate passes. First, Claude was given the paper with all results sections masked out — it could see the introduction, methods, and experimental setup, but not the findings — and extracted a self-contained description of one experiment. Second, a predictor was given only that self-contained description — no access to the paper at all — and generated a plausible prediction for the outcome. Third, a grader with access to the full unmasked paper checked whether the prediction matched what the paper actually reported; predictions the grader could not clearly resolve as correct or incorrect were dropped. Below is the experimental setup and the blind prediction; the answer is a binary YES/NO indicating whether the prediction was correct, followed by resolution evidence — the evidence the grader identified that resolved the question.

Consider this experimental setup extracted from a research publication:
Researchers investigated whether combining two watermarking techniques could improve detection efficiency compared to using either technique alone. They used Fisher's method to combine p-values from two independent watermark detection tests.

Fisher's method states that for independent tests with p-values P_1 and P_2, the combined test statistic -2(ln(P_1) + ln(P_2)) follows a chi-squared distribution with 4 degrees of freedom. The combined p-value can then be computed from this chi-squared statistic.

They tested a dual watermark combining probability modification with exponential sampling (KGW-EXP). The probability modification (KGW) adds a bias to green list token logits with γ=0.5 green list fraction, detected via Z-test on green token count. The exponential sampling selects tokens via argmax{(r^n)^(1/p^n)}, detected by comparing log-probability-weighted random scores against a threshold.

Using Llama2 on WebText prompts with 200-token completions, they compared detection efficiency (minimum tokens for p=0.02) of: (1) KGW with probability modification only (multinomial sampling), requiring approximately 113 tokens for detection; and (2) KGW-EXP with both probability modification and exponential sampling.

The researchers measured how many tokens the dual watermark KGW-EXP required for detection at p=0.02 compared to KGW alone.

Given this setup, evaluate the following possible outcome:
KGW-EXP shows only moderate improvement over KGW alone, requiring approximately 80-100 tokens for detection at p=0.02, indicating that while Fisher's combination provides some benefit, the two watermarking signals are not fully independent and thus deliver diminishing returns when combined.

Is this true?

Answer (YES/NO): NO